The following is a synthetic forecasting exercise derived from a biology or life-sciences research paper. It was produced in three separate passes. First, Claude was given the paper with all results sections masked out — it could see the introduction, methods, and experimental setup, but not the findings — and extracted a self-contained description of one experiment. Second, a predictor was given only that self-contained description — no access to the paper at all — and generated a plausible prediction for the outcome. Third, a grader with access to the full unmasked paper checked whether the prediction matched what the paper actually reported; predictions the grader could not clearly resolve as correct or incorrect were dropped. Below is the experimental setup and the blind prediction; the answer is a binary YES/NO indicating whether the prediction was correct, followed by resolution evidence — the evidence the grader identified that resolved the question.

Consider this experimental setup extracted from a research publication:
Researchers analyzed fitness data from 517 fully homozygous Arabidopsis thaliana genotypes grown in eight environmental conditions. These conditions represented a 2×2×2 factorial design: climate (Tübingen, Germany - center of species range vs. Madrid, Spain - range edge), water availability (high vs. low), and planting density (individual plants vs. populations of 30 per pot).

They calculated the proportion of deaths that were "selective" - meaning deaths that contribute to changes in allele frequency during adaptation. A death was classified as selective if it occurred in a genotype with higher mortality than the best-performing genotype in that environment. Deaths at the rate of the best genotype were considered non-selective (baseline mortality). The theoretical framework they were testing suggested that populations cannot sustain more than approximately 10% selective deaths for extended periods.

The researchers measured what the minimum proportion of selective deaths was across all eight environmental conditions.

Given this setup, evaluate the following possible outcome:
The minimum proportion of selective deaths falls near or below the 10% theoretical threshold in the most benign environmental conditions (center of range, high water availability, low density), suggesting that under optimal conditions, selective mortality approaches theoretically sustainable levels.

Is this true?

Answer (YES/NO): YES